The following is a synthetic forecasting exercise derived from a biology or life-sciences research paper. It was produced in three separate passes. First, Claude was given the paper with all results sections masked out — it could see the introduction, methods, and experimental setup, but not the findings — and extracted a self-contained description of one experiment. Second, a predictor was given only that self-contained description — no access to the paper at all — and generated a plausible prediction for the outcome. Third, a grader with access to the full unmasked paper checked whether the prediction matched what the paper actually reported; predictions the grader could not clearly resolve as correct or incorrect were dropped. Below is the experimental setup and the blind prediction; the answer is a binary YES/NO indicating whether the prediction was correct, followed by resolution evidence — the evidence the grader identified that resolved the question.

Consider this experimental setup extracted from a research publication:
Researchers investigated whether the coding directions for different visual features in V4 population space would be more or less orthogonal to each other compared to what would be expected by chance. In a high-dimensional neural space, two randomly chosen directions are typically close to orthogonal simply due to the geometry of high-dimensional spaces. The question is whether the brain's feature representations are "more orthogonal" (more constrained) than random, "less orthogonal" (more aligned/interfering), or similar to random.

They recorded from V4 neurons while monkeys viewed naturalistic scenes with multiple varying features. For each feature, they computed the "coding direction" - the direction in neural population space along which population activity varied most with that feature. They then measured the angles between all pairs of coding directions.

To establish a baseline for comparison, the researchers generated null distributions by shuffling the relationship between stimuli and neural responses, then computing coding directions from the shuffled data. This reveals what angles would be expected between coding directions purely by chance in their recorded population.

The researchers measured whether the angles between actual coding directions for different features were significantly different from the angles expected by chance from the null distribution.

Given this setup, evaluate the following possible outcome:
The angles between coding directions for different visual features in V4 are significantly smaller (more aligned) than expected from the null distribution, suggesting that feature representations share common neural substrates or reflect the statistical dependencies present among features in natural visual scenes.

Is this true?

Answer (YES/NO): NO